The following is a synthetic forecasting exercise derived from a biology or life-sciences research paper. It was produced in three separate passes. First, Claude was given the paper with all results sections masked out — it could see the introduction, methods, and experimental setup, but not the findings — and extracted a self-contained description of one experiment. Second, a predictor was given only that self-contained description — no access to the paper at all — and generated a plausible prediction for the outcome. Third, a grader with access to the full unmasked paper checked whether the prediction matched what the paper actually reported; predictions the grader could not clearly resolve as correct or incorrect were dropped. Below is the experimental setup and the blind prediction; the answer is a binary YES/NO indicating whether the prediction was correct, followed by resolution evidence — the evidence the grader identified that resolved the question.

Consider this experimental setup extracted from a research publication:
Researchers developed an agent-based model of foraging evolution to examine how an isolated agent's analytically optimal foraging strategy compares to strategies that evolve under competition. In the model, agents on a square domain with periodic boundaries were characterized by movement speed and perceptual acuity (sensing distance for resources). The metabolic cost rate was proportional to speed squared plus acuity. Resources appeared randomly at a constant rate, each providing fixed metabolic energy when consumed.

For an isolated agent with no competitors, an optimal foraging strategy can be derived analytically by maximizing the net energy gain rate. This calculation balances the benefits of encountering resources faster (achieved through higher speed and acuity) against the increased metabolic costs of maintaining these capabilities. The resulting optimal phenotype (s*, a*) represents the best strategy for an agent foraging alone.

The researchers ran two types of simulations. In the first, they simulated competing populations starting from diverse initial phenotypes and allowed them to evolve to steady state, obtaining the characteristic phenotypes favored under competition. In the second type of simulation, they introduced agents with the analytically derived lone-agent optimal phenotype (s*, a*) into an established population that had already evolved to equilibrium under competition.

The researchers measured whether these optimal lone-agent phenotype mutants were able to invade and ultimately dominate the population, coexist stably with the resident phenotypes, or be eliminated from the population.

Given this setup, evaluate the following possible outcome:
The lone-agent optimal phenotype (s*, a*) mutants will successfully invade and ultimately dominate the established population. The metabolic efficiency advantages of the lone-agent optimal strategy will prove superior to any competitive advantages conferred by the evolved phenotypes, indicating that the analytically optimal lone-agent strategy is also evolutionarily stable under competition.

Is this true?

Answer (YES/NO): NO